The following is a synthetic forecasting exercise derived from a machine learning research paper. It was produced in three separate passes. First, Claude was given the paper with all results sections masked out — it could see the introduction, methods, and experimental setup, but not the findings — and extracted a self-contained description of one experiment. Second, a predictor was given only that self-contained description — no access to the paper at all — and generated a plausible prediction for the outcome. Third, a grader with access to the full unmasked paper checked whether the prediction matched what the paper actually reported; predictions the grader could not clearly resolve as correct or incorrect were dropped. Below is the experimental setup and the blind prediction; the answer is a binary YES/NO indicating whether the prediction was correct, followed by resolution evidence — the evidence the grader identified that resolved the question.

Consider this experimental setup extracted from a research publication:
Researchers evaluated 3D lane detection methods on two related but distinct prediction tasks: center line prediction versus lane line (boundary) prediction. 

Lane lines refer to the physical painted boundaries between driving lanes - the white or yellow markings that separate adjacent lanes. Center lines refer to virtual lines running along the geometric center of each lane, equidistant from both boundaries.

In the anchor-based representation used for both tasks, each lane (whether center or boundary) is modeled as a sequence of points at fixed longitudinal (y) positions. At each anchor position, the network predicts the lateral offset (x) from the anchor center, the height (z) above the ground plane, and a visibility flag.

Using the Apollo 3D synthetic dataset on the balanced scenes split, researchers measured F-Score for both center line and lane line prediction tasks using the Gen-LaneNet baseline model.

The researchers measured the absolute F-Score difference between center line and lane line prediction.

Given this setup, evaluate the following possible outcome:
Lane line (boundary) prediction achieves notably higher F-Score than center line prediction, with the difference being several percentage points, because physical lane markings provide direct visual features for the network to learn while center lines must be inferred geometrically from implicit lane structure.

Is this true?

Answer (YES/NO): NO